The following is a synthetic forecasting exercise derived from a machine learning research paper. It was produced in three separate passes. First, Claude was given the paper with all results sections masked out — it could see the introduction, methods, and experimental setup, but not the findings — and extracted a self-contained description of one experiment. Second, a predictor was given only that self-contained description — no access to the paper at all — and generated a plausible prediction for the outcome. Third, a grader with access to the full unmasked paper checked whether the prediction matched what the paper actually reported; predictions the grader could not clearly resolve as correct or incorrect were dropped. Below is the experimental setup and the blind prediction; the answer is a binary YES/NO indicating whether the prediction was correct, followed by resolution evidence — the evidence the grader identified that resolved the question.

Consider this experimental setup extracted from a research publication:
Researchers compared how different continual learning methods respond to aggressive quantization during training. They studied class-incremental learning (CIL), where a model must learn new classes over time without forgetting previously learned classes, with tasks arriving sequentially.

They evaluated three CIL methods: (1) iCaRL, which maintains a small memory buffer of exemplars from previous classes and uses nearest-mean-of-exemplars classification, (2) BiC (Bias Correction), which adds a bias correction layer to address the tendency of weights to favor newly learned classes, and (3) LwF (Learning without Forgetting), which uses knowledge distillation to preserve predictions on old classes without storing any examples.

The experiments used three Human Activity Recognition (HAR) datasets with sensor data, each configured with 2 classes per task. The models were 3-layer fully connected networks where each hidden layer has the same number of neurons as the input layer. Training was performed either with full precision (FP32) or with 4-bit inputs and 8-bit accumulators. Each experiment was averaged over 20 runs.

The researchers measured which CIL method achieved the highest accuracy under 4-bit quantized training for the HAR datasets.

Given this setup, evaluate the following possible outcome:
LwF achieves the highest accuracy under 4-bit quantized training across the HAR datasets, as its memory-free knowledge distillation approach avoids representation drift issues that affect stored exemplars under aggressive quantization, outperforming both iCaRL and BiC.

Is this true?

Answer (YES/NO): NO